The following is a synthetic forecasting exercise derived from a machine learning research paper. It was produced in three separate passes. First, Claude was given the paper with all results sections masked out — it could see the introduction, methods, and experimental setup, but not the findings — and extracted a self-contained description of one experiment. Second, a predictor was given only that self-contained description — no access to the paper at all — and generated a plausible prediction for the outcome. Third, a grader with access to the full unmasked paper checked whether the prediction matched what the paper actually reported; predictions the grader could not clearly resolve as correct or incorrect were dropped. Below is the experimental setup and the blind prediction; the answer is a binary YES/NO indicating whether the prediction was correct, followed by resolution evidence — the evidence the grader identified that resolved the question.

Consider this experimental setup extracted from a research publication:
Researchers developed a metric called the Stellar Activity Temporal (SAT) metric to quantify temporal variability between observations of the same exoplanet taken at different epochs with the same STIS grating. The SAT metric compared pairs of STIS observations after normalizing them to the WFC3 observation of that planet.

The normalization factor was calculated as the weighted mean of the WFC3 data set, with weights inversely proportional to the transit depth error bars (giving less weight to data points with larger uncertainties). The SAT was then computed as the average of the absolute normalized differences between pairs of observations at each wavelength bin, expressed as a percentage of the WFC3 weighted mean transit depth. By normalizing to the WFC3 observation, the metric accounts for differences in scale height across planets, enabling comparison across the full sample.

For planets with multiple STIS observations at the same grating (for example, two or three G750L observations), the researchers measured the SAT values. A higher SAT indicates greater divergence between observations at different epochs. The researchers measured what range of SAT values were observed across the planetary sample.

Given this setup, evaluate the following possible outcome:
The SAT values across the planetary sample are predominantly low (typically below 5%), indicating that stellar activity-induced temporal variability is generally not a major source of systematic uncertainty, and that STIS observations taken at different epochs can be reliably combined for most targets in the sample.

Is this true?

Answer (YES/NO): NO